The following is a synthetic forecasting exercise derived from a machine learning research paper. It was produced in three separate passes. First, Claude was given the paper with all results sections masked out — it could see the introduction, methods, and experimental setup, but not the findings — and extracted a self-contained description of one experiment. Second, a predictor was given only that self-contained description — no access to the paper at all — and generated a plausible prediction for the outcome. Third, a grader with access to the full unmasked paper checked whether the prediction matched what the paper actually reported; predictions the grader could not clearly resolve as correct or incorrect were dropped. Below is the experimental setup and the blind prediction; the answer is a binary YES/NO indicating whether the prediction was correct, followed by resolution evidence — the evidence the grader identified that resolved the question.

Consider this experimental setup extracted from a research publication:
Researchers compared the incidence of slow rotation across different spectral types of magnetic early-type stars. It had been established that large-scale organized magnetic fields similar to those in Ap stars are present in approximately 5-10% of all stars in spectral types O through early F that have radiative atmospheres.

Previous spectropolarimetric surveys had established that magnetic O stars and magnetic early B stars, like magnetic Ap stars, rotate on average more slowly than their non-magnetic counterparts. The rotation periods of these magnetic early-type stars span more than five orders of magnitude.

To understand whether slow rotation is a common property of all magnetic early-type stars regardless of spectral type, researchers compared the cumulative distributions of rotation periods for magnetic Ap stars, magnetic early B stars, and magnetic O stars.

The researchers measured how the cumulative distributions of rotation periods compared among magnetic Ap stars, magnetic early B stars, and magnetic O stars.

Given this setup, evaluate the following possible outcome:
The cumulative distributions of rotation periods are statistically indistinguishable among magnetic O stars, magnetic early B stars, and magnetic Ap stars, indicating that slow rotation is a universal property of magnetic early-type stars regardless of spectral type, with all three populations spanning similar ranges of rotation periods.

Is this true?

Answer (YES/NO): YES